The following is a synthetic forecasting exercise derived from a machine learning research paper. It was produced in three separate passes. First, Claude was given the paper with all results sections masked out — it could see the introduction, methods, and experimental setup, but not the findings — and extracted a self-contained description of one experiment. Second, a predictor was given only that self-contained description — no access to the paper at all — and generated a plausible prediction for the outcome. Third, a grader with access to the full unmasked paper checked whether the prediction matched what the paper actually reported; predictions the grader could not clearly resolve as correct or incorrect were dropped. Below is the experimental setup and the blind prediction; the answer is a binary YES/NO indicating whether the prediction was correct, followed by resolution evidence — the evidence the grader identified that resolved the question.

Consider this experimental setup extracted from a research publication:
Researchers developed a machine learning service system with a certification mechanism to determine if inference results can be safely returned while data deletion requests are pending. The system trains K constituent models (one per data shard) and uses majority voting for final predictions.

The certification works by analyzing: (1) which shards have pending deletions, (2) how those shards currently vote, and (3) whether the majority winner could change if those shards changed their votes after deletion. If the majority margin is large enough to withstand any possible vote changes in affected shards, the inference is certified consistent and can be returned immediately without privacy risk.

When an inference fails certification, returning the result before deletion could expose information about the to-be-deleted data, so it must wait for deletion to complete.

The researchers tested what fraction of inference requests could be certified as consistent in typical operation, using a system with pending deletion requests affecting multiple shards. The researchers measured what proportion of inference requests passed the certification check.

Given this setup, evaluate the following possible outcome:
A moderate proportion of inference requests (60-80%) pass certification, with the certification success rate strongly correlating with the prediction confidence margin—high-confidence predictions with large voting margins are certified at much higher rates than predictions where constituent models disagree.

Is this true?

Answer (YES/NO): NO